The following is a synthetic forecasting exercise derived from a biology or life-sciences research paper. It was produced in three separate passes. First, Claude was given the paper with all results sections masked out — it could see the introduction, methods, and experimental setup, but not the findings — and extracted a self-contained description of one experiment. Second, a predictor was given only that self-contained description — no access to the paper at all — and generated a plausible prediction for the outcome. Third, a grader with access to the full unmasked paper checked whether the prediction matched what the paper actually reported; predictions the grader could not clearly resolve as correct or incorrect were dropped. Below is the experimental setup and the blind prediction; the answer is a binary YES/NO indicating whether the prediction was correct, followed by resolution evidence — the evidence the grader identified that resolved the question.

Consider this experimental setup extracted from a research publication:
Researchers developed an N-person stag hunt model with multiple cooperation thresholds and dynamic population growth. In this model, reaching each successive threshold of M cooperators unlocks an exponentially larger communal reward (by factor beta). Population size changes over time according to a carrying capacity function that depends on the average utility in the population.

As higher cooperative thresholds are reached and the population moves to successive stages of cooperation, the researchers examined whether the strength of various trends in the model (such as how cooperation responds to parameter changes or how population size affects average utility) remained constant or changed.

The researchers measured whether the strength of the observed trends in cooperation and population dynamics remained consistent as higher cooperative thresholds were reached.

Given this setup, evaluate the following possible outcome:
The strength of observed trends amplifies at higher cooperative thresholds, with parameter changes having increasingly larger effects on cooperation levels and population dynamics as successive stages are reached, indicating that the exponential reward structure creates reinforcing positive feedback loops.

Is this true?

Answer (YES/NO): NO